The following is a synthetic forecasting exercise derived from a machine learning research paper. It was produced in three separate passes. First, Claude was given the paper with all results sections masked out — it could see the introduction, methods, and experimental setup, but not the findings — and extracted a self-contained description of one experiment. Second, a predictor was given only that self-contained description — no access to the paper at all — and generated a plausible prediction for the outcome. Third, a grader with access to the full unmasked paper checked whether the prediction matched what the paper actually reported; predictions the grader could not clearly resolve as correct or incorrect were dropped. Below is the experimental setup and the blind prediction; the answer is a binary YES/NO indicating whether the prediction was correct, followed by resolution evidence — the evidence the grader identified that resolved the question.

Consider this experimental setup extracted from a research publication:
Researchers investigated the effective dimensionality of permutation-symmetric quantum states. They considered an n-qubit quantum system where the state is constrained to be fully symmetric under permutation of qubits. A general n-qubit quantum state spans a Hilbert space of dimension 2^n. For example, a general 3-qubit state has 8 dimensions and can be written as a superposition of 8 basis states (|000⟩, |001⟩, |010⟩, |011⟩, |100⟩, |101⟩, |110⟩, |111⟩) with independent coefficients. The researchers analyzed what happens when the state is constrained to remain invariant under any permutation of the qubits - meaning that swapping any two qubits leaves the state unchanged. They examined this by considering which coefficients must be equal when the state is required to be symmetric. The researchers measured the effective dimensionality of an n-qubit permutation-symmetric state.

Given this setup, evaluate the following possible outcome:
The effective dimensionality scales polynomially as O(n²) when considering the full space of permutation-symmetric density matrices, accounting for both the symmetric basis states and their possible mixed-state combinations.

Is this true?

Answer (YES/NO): NO